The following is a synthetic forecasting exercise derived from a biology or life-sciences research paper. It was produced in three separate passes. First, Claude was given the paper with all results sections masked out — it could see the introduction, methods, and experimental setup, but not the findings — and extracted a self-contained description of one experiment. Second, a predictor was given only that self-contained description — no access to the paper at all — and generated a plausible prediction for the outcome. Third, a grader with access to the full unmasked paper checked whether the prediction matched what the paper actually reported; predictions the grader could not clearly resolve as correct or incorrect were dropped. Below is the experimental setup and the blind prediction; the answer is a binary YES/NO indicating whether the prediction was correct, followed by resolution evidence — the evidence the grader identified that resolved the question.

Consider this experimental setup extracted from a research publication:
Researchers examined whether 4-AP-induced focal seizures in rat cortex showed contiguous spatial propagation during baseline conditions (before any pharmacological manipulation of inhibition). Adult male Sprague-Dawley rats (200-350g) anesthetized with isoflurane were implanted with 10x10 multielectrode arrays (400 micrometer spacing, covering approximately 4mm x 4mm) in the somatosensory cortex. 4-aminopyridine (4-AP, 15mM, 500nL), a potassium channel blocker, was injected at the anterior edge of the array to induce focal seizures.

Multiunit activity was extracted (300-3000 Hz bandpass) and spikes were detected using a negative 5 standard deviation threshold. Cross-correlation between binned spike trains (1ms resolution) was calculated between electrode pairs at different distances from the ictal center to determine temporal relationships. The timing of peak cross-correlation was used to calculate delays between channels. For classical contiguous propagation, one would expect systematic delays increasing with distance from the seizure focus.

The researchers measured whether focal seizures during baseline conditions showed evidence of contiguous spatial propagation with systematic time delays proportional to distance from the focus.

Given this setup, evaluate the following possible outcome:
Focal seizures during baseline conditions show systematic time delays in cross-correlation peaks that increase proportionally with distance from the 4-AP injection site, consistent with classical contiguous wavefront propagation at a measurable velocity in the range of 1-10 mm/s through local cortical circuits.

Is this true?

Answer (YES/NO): NO